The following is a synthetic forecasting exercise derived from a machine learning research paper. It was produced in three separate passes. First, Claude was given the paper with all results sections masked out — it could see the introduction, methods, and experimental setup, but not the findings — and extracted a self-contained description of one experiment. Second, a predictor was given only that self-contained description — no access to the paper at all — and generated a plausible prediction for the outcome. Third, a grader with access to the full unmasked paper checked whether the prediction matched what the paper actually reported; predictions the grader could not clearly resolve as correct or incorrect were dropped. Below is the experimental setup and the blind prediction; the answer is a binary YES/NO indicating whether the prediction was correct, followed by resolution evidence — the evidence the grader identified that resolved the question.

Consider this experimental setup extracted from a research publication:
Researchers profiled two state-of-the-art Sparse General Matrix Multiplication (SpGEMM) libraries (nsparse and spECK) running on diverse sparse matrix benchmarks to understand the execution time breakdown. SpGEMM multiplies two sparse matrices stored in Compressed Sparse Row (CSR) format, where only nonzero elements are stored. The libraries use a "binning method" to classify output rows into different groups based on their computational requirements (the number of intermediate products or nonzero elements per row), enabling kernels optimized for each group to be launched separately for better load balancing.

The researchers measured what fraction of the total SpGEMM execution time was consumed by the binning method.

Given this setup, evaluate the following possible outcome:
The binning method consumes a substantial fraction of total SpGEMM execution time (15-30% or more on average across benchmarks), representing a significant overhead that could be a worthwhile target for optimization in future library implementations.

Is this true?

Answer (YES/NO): NO